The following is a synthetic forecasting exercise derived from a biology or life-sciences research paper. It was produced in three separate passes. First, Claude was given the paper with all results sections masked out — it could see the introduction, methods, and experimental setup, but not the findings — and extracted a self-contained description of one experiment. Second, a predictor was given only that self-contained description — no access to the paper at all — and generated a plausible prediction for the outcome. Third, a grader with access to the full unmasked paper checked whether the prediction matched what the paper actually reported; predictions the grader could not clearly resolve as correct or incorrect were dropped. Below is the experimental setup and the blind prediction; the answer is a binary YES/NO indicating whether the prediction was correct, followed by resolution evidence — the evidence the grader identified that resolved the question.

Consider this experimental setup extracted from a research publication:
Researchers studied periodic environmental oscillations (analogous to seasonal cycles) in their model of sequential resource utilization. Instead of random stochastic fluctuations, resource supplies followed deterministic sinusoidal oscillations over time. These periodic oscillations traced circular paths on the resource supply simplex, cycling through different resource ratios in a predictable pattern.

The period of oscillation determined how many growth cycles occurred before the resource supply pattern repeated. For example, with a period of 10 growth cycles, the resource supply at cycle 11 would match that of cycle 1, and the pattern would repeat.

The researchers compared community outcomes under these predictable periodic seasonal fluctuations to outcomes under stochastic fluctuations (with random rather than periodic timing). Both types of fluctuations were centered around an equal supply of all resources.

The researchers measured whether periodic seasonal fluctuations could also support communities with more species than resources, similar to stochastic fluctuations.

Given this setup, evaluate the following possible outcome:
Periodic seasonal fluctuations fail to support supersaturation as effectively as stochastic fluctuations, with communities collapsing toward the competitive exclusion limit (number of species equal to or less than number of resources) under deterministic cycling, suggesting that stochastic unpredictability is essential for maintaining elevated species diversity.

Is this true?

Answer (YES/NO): NO